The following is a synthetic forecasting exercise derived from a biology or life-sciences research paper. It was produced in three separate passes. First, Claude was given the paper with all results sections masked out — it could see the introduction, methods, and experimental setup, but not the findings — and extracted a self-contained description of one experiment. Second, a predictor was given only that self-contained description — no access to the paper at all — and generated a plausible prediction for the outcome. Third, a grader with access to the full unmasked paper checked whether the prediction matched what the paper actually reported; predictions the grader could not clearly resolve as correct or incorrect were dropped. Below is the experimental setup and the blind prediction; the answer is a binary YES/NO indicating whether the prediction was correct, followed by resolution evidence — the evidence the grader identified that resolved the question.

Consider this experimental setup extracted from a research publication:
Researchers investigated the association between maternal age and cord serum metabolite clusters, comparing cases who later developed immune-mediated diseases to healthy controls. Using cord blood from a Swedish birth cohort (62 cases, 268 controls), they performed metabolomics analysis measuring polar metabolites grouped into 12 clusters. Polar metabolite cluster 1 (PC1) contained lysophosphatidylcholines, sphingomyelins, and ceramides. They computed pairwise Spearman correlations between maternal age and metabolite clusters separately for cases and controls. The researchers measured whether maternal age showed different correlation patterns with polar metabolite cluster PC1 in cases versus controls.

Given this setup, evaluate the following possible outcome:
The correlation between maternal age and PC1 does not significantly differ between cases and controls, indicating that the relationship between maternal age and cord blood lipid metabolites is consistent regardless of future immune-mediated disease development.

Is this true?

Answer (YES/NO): NO